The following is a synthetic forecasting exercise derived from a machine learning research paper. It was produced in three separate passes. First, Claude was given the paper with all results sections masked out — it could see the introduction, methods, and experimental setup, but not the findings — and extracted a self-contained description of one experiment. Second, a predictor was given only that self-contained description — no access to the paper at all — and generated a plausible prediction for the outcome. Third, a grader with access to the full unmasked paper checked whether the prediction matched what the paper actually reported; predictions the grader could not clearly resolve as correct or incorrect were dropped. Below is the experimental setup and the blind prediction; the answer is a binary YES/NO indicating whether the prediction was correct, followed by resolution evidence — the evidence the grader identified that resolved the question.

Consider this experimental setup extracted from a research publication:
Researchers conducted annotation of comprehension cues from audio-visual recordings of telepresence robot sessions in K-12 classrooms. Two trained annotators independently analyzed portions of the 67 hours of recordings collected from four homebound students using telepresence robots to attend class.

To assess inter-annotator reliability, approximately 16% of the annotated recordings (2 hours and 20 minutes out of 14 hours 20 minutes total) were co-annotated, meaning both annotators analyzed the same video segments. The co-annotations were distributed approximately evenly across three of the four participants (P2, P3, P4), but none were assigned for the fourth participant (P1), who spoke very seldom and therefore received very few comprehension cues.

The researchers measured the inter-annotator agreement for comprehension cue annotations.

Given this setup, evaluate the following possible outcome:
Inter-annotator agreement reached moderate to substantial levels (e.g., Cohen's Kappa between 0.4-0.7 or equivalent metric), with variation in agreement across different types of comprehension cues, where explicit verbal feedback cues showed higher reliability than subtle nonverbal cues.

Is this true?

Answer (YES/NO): NO